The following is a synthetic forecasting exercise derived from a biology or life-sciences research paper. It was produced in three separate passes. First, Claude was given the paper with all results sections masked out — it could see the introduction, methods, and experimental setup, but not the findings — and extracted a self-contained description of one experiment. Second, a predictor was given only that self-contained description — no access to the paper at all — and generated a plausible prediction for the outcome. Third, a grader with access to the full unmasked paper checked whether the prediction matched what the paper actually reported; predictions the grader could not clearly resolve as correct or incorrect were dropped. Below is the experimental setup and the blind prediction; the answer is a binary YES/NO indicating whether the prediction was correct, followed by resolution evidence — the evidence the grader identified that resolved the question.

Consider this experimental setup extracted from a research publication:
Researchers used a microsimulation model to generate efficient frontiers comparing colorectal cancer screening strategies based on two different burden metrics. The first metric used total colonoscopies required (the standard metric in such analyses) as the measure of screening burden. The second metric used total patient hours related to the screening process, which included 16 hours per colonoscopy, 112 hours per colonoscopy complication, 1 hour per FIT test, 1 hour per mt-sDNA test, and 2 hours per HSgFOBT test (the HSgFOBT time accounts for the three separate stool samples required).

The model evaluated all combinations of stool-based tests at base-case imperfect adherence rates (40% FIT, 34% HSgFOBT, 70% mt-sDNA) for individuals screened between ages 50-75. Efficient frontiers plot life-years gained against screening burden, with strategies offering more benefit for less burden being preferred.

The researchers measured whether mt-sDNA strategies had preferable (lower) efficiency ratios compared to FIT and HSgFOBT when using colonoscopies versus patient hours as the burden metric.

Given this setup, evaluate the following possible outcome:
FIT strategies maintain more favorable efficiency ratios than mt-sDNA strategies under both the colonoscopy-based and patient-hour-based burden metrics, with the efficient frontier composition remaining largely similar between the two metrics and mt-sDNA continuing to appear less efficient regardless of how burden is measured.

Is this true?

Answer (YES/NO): NO